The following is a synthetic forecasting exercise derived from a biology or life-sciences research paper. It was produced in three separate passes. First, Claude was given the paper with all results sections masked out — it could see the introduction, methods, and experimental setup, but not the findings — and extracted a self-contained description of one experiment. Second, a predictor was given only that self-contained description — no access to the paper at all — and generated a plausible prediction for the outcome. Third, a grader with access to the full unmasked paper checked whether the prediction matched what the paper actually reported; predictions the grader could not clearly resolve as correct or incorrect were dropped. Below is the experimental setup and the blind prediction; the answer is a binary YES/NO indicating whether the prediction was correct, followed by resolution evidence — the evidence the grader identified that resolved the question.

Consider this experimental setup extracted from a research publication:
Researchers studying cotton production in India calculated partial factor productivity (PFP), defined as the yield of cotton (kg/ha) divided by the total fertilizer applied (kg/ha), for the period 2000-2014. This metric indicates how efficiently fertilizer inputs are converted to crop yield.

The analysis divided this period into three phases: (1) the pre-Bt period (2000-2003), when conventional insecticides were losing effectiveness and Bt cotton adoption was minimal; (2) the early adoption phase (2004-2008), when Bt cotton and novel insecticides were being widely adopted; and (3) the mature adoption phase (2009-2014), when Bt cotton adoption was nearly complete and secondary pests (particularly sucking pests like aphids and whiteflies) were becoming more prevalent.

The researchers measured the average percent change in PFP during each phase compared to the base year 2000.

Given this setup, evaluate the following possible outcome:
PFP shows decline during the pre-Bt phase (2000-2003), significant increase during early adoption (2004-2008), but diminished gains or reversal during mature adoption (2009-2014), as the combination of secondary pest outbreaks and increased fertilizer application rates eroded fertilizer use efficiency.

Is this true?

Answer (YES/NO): NO